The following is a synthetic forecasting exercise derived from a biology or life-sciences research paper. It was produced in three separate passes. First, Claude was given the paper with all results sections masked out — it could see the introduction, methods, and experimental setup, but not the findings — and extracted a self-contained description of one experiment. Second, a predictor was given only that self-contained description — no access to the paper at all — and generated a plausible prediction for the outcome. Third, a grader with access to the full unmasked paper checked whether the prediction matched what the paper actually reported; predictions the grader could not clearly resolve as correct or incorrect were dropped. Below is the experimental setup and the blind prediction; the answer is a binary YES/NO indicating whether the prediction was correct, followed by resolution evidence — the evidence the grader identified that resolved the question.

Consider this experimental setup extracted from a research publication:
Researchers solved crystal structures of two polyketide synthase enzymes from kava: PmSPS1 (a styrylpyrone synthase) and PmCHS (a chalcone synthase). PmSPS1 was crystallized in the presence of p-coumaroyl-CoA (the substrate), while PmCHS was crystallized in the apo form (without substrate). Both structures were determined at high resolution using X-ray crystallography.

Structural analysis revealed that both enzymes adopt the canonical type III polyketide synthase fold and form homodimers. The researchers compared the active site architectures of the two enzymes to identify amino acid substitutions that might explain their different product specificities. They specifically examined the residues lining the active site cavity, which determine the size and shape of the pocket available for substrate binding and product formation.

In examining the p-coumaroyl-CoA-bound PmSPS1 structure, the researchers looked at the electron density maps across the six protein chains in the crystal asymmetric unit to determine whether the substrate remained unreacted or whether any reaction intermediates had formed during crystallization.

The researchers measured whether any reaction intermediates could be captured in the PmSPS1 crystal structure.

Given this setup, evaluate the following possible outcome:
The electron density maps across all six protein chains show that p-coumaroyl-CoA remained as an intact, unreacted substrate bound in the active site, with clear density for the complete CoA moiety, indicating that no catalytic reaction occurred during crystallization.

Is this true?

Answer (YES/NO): NO